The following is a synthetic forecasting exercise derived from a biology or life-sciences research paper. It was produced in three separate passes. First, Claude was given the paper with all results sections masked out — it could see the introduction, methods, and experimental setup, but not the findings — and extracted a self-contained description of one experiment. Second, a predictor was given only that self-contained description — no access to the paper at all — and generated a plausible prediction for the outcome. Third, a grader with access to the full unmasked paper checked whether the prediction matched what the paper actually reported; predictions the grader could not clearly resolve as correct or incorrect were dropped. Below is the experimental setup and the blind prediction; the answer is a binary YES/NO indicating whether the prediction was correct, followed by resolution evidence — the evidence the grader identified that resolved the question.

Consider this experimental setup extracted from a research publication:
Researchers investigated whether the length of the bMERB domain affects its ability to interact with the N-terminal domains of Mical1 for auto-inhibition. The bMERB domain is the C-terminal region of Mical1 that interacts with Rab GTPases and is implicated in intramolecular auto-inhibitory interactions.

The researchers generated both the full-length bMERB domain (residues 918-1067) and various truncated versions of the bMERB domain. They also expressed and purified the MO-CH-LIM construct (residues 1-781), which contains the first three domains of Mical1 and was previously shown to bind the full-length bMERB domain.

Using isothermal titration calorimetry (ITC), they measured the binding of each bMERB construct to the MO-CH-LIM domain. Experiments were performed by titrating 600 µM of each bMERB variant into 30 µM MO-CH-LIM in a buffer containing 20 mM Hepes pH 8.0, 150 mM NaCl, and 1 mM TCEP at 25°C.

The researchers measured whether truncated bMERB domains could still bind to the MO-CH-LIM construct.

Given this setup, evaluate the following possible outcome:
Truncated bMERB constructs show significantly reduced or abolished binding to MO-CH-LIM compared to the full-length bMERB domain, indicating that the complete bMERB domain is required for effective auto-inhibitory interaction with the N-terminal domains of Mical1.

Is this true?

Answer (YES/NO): YES